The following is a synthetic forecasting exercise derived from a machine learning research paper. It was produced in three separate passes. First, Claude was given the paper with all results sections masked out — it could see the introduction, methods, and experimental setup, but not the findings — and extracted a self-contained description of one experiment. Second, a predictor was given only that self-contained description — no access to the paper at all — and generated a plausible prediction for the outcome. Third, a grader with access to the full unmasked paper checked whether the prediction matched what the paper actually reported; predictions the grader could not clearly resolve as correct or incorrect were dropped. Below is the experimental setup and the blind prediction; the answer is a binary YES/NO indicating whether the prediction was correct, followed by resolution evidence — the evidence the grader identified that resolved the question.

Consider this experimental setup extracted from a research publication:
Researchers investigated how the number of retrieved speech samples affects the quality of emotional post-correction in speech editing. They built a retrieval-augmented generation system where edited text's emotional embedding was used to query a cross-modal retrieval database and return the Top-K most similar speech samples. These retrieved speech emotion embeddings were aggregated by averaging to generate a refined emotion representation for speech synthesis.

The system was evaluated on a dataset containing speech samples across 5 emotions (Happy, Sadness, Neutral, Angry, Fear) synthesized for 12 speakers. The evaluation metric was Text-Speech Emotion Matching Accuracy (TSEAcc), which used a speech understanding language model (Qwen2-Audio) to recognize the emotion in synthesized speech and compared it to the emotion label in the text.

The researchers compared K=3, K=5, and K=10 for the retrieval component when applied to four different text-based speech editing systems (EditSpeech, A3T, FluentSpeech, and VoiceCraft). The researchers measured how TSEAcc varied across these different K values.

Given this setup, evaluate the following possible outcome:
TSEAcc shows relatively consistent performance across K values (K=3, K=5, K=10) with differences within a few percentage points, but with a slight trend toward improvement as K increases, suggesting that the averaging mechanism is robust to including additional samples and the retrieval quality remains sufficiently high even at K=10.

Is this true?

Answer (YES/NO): NO